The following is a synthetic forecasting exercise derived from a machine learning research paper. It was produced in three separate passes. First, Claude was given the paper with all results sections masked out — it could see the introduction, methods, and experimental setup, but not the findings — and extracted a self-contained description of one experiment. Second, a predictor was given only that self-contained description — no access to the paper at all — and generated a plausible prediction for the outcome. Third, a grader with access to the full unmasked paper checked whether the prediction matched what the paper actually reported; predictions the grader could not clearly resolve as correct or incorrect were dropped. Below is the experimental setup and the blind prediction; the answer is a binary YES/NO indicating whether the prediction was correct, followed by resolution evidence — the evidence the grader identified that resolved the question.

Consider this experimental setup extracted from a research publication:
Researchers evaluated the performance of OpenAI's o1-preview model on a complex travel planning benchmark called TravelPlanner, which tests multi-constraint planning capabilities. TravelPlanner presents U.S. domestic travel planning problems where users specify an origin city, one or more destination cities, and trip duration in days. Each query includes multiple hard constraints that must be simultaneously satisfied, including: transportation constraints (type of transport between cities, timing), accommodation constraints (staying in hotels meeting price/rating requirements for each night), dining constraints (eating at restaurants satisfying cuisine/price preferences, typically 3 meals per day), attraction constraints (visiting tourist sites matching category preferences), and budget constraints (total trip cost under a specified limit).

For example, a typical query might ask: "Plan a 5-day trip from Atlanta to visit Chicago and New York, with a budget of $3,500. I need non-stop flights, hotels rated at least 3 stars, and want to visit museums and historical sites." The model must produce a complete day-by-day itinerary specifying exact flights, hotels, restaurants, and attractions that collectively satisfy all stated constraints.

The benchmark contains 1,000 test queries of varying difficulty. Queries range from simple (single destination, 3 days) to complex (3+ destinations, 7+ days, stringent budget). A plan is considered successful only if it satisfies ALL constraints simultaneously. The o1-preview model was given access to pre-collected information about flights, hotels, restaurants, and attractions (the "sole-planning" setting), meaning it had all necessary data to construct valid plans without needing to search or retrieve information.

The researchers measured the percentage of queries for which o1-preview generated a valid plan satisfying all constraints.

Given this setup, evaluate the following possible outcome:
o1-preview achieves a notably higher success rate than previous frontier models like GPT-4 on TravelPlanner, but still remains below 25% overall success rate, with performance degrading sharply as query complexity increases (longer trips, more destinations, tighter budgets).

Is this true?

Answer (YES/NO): NO